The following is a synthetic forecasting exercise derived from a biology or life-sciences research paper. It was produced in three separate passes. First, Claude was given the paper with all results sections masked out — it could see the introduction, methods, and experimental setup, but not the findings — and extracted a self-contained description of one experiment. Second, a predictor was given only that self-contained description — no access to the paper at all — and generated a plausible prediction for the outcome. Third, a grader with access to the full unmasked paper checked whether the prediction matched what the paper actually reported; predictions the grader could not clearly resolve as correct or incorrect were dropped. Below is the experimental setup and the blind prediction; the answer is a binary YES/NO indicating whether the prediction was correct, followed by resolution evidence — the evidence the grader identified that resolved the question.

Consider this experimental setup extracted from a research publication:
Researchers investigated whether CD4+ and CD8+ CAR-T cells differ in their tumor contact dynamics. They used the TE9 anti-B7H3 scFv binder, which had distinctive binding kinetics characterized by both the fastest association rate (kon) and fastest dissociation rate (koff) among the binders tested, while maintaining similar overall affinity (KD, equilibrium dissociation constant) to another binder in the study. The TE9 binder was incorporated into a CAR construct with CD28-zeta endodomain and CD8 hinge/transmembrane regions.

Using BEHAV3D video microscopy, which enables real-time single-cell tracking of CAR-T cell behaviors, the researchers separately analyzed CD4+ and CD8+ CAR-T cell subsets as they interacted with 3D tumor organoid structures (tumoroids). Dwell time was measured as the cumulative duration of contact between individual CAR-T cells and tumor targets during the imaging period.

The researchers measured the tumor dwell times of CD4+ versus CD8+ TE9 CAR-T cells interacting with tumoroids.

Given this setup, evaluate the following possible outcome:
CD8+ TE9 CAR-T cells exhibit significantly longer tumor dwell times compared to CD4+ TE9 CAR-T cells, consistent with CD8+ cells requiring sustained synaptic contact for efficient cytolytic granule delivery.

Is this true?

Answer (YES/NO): YES